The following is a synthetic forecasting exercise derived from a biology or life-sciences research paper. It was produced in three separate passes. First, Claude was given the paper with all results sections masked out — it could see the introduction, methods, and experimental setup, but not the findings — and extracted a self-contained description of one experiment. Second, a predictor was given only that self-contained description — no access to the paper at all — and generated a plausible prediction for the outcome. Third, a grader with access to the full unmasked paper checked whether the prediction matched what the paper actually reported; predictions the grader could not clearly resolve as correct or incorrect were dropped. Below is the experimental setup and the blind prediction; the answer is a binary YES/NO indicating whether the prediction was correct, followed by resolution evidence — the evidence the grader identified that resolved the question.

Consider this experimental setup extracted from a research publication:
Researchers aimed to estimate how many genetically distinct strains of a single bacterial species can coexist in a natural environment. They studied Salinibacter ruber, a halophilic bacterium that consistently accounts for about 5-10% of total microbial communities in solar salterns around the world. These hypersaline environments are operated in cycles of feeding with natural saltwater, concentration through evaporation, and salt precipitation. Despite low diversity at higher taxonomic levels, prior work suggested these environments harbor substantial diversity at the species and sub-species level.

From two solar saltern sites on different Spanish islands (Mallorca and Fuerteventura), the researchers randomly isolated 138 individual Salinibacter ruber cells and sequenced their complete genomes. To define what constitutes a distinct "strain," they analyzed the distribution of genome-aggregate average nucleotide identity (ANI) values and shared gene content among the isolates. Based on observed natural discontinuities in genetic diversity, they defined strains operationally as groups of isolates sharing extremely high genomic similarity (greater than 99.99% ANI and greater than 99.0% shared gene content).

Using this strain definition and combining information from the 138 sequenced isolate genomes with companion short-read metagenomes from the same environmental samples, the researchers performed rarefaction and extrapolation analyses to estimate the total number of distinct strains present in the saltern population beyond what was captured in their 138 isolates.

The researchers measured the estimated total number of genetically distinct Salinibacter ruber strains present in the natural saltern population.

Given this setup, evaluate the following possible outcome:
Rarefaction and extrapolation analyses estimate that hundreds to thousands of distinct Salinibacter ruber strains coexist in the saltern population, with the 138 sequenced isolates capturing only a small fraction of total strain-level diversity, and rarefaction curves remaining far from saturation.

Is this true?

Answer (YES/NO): YES